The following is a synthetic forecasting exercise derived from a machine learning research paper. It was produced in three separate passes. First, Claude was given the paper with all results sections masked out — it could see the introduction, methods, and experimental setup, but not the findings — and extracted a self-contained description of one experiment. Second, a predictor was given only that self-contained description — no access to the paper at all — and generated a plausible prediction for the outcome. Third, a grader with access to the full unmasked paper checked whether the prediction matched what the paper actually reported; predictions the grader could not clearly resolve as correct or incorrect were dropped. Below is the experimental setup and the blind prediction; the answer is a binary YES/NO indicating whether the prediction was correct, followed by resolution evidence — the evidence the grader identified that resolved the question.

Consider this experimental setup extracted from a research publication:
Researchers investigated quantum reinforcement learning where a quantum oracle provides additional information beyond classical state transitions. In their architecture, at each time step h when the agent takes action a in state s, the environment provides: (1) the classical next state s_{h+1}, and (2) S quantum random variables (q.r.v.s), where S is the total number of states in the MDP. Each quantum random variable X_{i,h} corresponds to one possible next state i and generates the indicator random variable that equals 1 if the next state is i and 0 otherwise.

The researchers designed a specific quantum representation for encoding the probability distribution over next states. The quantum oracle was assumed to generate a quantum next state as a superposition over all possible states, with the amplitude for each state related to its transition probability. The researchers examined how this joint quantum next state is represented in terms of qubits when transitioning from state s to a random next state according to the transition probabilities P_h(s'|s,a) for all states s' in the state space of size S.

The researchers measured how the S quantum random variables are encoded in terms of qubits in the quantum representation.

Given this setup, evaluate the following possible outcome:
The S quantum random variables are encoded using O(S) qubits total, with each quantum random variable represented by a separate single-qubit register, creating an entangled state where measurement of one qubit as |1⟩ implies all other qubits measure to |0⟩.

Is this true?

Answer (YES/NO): YES